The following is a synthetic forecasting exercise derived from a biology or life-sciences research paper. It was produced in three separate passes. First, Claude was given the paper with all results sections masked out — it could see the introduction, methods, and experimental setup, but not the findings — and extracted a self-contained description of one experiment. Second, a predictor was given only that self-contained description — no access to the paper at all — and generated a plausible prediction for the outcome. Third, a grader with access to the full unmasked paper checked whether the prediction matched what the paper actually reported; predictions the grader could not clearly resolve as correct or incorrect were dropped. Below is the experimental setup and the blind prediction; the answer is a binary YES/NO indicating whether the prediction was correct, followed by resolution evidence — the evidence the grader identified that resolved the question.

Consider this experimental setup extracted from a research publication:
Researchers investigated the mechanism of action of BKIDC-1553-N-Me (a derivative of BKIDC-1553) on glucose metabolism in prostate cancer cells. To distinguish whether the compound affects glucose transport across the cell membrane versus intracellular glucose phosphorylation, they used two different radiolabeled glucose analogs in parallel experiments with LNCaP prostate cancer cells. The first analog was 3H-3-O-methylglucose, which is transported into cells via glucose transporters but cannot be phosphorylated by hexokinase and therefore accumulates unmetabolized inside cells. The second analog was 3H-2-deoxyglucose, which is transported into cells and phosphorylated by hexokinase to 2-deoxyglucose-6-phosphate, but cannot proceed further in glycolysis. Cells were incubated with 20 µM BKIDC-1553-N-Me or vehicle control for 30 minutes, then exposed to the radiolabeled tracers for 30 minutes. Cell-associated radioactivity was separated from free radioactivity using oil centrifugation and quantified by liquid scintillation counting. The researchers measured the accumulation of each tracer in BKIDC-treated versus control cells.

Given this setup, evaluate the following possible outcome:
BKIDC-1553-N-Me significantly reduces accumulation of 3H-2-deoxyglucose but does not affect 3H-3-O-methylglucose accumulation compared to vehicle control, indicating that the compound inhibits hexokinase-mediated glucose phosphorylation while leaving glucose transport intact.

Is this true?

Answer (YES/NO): YES